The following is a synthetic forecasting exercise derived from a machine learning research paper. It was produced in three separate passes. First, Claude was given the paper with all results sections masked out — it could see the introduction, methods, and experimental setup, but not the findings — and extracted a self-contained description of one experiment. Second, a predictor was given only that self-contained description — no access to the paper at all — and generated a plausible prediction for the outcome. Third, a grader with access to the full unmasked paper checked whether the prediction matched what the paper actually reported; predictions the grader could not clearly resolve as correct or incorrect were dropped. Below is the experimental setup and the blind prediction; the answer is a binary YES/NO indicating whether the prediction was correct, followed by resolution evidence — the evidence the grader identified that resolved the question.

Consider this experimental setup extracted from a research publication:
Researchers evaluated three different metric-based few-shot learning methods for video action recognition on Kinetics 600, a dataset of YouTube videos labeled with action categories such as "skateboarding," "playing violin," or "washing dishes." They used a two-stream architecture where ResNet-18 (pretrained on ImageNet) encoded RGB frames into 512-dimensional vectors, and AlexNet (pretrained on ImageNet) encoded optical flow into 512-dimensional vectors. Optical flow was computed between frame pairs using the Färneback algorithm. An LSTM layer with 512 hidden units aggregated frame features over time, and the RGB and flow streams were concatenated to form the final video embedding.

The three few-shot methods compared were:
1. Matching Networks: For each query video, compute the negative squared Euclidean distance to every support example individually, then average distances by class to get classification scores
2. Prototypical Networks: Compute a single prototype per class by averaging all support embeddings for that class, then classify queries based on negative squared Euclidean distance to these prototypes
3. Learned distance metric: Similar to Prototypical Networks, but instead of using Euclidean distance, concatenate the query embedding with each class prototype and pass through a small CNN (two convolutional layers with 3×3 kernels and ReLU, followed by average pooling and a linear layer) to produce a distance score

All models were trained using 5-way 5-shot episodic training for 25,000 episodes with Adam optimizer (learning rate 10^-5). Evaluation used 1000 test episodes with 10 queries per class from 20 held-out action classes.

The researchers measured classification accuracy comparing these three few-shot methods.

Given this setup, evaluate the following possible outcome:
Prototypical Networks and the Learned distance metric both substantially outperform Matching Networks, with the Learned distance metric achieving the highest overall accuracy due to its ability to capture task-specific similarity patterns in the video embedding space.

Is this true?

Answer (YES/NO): NO